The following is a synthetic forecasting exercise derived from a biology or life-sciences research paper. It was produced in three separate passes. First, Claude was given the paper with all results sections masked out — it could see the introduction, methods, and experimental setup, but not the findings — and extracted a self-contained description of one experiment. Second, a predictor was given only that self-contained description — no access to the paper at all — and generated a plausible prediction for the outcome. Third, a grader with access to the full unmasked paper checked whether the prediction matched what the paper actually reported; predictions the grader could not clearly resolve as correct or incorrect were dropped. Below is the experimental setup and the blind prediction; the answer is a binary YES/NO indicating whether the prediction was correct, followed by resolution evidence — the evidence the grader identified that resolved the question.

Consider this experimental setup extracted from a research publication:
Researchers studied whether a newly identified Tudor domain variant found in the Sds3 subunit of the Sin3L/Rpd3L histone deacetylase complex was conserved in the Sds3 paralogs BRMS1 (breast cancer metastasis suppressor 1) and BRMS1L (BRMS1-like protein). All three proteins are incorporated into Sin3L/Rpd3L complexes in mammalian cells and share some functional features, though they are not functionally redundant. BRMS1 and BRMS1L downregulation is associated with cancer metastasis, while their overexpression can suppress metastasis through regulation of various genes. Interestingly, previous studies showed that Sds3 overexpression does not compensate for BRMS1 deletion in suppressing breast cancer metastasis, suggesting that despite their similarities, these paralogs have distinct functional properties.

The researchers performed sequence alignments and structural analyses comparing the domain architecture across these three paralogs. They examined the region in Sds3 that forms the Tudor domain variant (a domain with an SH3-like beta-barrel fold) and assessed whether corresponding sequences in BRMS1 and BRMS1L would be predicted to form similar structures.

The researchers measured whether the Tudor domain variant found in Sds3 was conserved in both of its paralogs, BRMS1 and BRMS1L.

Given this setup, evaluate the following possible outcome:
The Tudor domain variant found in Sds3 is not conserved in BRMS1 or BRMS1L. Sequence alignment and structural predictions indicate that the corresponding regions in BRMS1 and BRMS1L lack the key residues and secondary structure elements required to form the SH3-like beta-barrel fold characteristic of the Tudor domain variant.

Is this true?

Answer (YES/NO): NO